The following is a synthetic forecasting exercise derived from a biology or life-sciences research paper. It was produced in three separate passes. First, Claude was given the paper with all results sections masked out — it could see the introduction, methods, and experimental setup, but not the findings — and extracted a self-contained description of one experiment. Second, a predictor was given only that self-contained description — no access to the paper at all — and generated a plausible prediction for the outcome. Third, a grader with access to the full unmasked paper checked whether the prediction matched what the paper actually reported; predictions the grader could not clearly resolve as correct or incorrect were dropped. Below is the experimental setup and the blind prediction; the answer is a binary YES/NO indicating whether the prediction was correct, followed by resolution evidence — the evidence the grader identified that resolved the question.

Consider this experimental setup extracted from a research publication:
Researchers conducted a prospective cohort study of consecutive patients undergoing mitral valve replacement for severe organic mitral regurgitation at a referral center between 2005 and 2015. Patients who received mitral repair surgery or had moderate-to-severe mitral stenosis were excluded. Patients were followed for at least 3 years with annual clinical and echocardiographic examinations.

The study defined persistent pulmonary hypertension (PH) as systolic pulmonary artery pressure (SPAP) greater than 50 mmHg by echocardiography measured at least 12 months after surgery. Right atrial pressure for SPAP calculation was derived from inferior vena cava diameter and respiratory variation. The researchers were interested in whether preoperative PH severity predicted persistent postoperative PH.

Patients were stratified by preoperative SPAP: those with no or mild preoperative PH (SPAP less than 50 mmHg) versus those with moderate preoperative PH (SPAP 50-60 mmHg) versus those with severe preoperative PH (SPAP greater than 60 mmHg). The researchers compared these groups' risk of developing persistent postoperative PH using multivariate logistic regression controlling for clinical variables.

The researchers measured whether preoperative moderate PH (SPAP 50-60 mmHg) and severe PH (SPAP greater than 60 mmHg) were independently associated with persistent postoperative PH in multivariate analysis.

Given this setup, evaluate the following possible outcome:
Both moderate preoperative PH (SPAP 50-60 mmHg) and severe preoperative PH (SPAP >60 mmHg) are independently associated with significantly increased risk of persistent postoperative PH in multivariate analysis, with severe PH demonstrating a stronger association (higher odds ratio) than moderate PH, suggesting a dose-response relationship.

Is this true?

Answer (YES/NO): NO